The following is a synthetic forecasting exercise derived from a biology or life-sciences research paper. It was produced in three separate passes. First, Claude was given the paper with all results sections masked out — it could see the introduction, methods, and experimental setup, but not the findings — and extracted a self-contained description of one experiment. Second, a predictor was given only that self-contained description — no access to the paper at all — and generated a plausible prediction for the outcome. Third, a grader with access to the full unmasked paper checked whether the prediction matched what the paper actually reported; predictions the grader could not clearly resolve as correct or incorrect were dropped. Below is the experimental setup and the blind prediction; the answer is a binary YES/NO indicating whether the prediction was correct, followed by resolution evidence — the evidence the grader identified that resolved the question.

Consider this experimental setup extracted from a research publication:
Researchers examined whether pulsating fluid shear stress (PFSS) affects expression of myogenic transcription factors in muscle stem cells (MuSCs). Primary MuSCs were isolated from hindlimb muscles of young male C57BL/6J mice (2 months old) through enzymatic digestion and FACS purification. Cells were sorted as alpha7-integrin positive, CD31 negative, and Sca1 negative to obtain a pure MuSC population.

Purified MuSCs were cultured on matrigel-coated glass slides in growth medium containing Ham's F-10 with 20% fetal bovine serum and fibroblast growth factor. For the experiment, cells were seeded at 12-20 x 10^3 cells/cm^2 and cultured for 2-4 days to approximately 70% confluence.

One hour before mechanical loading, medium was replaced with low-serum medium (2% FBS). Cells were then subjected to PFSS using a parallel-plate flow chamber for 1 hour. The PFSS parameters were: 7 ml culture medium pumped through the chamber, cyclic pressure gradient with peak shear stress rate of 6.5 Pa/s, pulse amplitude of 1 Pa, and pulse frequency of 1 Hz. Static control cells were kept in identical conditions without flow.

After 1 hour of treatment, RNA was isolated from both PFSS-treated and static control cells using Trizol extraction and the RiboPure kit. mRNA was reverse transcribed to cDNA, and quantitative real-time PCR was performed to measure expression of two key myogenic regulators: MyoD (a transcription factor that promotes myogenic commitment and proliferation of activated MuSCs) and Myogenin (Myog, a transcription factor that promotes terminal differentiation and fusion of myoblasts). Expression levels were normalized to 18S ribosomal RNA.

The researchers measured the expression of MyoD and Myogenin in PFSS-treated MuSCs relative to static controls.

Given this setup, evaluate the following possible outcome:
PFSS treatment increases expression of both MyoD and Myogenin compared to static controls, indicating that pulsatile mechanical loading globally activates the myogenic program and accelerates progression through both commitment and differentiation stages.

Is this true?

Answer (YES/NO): NO